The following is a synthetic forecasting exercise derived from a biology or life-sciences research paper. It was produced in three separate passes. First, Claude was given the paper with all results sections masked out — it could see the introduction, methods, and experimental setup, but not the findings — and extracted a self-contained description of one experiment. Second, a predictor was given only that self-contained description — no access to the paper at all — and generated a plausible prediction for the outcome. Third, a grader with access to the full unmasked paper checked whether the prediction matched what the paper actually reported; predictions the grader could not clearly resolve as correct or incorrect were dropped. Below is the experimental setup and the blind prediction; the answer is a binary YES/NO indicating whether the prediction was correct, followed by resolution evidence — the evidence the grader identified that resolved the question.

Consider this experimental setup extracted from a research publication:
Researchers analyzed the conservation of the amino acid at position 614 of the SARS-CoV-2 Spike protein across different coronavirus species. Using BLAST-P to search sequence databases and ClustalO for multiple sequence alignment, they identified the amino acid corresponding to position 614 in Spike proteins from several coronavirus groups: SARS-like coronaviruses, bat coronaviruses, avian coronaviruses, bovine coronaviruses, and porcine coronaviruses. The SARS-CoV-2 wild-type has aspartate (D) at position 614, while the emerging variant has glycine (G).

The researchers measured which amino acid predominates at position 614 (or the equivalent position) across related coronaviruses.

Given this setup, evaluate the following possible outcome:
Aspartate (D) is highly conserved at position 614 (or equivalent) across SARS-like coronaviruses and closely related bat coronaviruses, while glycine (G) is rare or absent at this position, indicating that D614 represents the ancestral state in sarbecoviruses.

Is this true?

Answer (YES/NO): NO